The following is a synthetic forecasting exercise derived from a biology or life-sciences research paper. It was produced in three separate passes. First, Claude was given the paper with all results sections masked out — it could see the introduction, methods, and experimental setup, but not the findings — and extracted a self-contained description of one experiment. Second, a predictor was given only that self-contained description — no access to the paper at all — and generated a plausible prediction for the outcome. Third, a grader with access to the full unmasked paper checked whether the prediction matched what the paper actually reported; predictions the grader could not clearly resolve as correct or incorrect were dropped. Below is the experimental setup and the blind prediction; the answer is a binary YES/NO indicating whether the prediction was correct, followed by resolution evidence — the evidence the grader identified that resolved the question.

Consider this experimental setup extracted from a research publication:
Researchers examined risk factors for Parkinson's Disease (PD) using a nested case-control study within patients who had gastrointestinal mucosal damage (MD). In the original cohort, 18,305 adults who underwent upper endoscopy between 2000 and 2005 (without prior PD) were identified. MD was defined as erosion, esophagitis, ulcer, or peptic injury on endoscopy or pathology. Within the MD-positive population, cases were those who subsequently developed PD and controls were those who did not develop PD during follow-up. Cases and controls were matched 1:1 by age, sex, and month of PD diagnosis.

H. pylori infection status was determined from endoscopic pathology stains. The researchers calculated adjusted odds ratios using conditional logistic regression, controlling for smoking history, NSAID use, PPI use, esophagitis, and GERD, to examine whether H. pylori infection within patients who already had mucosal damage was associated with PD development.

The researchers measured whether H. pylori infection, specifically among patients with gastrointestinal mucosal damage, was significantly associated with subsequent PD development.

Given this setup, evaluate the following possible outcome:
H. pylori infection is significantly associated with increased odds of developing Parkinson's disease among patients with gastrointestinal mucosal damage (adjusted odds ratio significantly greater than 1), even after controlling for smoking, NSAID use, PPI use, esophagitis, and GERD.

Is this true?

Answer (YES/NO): YES